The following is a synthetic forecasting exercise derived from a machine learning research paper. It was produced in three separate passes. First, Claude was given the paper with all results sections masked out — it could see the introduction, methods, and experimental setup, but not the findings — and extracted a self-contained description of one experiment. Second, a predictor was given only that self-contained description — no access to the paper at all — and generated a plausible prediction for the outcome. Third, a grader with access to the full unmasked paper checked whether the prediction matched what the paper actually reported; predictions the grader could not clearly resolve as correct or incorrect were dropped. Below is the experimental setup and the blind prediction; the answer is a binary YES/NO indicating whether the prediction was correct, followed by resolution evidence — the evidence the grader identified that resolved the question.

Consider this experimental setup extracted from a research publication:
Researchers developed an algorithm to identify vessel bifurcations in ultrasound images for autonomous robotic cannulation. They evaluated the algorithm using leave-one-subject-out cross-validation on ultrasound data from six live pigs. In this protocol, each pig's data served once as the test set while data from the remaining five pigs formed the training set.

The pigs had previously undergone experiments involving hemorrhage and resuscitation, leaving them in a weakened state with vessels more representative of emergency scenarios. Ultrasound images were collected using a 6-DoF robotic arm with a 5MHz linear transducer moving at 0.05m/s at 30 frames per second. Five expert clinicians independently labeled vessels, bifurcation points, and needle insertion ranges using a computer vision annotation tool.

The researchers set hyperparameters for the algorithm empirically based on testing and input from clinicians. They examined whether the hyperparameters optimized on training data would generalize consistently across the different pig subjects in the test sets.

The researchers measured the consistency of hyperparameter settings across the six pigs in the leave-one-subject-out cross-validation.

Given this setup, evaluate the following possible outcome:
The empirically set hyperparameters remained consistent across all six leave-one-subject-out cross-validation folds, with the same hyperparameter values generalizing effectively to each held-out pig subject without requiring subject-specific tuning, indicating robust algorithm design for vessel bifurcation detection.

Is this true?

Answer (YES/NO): NO